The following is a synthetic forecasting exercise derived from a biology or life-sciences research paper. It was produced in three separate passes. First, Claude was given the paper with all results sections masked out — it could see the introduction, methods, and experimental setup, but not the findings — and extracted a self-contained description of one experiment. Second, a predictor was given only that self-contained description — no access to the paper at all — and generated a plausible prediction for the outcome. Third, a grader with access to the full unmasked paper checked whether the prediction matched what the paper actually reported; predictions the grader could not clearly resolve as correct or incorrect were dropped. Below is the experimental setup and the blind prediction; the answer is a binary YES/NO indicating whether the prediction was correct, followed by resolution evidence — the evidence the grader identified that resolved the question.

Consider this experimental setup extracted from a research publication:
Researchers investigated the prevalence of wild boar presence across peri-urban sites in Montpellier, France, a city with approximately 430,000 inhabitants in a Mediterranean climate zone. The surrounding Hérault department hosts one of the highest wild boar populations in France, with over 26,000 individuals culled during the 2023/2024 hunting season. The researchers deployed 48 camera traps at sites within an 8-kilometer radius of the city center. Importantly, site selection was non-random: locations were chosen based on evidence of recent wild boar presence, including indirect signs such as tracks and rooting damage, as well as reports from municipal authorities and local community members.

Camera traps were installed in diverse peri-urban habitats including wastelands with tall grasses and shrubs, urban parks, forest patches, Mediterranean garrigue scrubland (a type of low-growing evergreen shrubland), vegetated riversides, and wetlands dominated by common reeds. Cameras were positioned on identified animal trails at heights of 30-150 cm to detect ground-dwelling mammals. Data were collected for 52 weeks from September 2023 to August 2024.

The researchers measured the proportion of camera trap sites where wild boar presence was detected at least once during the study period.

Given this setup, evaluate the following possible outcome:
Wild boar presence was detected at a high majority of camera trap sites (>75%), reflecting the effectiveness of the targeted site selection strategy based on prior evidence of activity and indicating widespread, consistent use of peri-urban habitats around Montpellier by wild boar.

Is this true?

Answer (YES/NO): YES